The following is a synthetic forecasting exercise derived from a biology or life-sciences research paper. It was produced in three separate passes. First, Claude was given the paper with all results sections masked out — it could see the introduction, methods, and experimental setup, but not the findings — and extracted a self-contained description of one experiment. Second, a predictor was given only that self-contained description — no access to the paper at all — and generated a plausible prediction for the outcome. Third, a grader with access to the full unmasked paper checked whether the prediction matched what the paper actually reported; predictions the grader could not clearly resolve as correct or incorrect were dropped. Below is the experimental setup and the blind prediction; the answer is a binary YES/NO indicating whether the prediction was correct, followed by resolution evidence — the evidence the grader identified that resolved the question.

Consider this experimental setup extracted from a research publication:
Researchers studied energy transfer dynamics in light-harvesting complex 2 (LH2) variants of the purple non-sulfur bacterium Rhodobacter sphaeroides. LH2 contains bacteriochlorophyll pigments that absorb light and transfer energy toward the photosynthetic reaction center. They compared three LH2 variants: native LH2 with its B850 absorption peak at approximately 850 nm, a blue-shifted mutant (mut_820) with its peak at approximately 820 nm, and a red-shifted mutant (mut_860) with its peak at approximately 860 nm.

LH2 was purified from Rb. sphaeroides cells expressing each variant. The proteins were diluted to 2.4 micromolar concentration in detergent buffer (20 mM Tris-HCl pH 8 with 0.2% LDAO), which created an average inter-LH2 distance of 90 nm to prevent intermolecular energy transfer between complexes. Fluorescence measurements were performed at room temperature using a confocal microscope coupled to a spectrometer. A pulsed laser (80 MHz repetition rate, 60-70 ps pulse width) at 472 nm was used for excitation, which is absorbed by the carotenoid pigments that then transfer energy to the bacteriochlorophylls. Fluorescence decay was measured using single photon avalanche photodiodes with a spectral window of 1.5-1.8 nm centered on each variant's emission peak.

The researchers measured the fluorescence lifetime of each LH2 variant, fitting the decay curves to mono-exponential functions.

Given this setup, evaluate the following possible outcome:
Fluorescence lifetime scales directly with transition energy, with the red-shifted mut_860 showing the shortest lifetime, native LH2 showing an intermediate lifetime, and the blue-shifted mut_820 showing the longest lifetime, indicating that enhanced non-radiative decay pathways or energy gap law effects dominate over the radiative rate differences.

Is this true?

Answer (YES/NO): YES